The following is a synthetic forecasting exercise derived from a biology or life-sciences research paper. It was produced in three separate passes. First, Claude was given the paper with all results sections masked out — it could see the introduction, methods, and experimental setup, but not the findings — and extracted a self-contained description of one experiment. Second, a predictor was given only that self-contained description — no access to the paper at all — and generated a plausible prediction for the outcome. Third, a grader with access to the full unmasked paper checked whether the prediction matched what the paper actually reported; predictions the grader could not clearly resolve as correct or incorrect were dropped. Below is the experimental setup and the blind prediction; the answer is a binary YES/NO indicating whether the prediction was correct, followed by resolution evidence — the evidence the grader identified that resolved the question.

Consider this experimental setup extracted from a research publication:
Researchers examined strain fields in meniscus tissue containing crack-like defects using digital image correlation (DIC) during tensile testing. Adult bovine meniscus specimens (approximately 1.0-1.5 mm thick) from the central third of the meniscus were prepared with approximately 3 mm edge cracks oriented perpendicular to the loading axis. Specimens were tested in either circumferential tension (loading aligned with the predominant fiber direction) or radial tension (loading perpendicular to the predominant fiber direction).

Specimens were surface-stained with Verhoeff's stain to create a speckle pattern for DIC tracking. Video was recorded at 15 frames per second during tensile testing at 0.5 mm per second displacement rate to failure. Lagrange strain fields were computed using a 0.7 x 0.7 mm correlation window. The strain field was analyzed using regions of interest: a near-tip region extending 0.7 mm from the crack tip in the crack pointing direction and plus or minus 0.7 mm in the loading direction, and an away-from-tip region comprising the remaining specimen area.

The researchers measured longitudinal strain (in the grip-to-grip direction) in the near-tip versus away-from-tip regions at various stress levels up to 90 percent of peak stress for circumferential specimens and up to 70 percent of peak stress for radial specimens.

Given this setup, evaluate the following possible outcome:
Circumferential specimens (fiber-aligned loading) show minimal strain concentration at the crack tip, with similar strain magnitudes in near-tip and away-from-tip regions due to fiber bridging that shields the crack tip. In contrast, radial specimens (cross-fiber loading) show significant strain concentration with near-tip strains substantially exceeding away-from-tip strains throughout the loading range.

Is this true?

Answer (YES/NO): NO